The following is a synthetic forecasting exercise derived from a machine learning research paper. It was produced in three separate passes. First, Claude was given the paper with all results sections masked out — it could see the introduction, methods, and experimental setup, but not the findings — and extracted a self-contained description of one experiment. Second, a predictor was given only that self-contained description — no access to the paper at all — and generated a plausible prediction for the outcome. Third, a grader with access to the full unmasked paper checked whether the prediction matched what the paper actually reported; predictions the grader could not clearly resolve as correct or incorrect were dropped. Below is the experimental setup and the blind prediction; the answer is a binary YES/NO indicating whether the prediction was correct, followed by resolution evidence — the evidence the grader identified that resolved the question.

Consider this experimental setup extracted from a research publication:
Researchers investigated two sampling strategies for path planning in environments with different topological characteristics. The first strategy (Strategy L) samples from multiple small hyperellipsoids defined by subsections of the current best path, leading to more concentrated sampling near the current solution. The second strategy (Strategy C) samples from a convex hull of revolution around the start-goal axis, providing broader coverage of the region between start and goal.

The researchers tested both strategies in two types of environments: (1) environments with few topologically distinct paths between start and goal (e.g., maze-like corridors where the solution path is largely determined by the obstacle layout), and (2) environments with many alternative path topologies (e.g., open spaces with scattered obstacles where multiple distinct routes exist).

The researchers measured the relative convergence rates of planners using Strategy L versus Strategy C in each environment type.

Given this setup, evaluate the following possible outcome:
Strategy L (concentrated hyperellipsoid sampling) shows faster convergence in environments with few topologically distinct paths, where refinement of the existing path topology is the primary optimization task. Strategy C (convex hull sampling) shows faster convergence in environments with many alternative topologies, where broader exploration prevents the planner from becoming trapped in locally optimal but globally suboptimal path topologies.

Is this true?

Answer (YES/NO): YES